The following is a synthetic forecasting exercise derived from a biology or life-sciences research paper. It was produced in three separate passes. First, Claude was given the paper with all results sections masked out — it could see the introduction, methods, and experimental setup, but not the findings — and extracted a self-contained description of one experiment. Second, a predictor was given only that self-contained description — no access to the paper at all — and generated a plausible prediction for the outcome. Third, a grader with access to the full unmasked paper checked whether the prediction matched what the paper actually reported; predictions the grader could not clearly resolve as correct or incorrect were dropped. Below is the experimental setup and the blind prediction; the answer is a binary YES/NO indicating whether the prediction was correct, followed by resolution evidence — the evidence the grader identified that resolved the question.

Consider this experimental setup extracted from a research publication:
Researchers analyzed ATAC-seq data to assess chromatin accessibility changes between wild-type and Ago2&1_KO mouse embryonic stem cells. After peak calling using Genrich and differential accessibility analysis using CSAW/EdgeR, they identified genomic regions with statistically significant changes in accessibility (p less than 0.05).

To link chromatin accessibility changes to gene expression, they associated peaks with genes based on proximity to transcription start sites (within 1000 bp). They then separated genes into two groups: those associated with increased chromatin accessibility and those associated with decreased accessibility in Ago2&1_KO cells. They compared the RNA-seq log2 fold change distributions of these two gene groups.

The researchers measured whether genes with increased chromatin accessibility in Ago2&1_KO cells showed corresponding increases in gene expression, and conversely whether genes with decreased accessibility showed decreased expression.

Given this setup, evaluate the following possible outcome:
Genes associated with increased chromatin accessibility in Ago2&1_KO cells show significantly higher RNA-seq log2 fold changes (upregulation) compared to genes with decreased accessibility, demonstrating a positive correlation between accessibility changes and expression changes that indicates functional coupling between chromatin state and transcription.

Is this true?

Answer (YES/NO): YES